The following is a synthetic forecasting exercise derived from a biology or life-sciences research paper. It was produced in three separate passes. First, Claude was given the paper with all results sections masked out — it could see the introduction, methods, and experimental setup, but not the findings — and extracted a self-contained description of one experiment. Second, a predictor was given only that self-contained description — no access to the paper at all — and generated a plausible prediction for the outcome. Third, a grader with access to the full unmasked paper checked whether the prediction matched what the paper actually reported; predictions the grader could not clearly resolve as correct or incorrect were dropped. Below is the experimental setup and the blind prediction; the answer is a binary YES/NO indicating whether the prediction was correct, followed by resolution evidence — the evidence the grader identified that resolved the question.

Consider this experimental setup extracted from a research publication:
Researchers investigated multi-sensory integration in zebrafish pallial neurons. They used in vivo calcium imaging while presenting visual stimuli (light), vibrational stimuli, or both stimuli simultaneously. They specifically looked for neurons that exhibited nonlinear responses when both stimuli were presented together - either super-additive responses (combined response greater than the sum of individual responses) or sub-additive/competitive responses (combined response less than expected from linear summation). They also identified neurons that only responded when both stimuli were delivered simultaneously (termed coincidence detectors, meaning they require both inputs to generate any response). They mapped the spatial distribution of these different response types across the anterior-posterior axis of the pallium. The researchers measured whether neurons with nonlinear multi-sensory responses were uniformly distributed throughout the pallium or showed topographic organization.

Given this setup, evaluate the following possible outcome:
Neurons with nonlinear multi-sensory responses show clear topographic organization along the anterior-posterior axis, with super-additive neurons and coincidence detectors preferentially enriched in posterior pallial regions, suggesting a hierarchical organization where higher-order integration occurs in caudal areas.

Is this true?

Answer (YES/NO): NO